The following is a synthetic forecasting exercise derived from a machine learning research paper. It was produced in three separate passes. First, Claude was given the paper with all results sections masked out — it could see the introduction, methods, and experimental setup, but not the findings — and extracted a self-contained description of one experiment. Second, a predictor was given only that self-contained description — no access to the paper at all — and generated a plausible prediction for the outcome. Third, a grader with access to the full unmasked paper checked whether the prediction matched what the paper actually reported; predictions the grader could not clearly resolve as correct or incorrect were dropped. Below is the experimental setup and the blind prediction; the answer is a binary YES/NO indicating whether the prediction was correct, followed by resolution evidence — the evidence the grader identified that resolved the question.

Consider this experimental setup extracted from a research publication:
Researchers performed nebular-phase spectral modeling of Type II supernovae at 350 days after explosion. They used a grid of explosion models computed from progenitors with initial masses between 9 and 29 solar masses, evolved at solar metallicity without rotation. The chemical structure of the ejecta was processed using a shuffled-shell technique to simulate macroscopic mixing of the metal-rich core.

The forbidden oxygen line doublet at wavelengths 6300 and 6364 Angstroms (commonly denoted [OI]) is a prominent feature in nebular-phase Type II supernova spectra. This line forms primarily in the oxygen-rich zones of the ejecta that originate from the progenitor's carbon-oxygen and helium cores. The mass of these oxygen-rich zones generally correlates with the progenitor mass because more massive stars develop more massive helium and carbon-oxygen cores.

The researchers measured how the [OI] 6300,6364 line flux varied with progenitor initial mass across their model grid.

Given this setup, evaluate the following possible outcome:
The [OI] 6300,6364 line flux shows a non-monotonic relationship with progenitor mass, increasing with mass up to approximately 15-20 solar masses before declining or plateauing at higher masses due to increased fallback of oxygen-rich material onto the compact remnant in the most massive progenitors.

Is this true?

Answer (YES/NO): NO